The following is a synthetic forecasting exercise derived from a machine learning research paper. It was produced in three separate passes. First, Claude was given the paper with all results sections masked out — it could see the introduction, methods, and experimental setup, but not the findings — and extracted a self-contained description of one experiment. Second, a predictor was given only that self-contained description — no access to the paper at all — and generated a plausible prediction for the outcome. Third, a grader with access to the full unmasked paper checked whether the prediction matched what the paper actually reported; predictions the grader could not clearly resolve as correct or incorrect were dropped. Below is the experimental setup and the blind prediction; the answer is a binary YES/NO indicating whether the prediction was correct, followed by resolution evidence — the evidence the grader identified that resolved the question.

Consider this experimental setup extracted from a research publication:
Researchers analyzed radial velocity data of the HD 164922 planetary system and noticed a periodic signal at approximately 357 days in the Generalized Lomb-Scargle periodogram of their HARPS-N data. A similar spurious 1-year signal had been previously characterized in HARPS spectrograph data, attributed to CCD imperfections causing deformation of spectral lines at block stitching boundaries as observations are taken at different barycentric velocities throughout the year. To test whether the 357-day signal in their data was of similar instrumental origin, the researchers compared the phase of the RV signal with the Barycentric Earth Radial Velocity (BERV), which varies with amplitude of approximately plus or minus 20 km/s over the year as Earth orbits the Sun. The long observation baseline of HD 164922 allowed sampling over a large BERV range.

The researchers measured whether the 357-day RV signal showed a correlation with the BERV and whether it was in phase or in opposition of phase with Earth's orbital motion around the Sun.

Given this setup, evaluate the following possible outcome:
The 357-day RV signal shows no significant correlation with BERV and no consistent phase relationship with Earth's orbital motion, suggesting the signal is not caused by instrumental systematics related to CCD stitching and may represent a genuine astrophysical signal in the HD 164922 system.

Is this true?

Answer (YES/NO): NO